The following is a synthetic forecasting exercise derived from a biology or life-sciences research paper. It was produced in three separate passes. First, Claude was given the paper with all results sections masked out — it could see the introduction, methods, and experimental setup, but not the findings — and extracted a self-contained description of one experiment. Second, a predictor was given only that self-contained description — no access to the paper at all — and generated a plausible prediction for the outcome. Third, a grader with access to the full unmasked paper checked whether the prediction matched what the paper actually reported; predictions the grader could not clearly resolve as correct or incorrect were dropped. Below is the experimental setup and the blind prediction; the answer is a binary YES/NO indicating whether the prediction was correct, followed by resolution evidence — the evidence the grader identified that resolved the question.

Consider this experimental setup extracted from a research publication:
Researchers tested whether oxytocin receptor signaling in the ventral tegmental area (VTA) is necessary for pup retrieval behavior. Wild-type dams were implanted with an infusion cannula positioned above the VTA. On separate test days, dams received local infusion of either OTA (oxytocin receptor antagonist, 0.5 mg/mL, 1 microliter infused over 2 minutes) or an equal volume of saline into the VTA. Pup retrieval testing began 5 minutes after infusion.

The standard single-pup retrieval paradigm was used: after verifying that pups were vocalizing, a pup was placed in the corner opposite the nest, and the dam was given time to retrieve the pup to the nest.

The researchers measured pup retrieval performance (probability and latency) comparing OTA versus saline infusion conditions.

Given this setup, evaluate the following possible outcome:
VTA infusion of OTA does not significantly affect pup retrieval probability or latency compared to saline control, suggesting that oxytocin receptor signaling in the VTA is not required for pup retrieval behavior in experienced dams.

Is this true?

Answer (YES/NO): NO